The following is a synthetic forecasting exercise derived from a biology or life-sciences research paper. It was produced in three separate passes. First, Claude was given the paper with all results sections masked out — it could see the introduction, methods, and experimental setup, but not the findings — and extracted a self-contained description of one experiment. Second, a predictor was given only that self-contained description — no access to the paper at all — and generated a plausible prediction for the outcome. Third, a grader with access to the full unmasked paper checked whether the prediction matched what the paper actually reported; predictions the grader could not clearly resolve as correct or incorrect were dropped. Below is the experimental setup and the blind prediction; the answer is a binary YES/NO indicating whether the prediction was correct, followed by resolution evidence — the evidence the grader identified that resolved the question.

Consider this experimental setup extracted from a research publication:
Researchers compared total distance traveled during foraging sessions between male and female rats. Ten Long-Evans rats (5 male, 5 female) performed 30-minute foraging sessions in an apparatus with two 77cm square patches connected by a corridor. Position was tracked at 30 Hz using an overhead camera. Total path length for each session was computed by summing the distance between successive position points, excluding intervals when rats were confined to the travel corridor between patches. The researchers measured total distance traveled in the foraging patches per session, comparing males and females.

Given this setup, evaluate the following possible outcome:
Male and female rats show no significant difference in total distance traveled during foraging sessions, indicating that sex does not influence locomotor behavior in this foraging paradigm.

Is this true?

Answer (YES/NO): NO